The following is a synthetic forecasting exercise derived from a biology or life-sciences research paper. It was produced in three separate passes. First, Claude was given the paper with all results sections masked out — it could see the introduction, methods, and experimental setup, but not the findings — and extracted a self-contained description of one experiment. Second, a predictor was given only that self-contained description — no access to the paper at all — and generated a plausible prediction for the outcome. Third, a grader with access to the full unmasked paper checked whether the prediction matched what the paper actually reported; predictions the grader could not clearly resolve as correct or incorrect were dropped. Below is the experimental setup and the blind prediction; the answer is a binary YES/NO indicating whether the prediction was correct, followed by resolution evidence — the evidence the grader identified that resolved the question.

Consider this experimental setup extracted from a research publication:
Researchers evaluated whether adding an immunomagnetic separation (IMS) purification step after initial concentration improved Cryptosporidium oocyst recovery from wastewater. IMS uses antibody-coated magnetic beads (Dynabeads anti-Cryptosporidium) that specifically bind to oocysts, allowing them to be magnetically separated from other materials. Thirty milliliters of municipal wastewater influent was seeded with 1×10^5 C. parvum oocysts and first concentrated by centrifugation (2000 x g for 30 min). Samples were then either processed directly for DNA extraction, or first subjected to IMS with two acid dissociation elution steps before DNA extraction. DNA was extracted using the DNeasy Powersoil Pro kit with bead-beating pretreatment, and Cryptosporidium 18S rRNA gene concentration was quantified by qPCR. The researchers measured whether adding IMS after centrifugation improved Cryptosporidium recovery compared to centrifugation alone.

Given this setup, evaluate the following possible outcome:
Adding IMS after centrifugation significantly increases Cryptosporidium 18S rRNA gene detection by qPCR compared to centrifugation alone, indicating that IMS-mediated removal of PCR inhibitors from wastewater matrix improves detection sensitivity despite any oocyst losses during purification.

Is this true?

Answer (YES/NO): NO